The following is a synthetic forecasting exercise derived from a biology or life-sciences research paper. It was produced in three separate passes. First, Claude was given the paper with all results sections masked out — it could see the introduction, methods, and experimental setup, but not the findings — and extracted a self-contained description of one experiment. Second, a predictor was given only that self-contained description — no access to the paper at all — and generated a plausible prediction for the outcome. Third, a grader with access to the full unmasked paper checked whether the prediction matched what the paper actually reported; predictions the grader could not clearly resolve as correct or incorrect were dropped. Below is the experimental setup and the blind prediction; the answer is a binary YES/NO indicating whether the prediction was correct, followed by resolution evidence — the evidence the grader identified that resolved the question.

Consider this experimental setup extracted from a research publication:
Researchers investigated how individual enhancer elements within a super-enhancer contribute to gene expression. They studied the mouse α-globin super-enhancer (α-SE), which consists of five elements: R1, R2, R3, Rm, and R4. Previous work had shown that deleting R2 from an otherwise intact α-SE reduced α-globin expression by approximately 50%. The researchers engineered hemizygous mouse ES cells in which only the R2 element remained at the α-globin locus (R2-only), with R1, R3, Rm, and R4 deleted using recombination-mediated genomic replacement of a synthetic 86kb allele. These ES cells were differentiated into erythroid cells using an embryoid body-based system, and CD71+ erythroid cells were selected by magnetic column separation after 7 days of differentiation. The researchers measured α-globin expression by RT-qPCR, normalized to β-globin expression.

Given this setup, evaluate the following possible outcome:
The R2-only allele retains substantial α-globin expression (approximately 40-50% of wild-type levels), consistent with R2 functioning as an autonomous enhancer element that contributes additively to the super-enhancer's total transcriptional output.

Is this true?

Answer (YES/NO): NO